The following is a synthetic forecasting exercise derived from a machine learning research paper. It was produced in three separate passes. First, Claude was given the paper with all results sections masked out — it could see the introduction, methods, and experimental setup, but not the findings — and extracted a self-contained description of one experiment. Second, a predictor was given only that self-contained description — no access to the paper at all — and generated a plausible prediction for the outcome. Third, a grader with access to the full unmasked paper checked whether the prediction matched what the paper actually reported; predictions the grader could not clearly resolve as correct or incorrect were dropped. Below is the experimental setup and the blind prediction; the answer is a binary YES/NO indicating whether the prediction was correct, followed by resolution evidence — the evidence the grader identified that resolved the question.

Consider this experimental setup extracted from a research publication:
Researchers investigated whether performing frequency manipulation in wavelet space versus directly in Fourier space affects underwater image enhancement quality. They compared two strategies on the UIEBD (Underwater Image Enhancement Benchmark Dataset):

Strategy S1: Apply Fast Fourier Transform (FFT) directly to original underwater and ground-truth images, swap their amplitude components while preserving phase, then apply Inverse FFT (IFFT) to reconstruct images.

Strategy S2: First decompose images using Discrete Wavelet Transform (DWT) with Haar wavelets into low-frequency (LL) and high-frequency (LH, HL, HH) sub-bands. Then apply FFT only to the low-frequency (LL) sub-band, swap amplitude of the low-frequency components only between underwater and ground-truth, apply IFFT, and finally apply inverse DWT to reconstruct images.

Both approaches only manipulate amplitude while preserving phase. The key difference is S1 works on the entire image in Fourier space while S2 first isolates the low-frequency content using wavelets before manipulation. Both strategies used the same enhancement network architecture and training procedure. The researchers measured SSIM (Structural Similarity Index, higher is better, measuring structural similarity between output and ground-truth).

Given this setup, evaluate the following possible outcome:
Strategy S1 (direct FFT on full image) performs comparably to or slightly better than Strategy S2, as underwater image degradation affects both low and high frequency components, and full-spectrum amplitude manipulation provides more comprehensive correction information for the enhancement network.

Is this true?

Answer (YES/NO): YES